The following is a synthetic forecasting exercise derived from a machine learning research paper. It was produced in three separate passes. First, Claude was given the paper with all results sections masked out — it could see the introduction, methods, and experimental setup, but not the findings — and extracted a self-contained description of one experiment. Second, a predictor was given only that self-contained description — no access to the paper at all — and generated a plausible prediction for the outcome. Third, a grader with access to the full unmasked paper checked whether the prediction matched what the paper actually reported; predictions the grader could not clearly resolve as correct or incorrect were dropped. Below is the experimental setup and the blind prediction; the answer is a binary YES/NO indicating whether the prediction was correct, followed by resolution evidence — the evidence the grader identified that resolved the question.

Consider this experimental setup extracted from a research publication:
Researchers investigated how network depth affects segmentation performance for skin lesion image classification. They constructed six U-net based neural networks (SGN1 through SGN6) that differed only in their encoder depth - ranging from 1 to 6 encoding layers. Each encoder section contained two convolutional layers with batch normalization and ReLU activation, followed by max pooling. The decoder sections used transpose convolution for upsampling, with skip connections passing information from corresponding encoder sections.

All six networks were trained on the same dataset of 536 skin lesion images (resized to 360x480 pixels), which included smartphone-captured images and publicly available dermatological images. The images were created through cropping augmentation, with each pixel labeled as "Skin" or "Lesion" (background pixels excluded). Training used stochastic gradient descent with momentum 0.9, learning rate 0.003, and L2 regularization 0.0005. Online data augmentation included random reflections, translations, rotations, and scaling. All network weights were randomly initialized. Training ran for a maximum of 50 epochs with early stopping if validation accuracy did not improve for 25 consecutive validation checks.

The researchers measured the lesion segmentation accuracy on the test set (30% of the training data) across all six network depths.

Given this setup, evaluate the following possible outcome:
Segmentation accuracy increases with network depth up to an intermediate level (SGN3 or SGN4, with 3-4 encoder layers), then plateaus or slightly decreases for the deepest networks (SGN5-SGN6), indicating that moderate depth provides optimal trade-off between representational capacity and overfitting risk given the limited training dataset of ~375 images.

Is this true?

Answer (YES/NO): NO